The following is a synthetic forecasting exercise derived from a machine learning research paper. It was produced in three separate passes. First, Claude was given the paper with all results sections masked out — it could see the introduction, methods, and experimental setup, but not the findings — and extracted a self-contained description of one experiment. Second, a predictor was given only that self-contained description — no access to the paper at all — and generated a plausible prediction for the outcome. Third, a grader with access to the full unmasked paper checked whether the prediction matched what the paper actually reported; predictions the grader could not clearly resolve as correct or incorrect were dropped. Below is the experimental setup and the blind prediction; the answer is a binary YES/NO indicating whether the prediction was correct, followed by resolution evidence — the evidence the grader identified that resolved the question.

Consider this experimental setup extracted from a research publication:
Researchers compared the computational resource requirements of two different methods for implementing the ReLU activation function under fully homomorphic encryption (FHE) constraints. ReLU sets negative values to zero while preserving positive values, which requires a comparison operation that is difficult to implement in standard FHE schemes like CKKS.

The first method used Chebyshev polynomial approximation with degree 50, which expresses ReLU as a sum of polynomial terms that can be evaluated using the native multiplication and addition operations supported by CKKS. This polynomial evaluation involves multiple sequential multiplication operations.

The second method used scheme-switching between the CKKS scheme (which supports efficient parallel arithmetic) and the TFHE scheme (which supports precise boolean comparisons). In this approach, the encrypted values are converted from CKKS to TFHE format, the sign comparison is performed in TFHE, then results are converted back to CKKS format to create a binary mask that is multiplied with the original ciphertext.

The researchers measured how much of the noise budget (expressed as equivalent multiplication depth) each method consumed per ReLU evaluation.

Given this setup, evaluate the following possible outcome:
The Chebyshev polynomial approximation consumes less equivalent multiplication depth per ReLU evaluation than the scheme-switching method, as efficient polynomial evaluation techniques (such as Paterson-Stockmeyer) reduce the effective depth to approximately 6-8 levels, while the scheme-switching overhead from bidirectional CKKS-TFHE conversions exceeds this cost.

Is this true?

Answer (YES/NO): NO